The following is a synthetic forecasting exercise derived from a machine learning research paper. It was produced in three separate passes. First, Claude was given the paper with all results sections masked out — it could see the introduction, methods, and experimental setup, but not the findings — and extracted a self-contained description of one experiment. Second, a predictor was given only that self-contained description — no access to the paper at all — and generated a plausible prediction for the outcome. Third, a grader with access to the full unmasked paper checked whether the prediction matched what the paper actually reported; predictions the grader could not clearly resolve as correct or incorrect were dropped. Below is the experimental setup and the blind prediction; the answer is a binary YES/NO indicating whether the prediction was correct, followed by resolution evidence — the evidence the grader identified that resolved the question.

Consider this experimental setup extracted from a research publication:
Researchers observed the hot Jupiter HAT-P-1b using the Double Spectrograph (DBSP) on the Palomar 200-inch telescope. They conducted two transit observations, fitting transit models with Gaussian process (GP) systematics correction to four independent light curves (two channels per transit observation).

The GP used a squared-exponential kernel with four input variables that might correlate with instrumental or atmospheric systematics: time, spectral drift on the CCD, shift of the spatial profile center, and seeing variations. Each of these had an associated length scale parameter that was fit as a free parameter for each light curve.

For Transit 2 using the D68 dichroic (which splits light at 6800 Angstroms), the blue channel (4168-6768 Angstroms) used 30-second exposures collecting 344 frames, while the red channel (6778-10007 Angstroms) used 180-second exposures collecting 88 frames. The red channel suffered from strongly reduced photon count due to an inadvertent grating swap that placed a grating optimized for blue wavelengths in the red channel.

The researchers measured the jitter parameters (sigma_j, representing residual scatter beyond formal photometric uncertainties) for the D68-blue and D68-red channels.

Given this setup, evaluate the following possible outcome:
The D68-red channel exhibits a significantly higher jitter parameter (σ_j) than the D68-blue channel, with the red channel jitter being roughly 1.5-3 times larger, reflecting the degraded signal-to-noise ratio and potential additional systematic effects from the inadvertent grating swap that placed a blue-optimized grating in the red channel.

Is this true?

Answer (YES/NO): NO